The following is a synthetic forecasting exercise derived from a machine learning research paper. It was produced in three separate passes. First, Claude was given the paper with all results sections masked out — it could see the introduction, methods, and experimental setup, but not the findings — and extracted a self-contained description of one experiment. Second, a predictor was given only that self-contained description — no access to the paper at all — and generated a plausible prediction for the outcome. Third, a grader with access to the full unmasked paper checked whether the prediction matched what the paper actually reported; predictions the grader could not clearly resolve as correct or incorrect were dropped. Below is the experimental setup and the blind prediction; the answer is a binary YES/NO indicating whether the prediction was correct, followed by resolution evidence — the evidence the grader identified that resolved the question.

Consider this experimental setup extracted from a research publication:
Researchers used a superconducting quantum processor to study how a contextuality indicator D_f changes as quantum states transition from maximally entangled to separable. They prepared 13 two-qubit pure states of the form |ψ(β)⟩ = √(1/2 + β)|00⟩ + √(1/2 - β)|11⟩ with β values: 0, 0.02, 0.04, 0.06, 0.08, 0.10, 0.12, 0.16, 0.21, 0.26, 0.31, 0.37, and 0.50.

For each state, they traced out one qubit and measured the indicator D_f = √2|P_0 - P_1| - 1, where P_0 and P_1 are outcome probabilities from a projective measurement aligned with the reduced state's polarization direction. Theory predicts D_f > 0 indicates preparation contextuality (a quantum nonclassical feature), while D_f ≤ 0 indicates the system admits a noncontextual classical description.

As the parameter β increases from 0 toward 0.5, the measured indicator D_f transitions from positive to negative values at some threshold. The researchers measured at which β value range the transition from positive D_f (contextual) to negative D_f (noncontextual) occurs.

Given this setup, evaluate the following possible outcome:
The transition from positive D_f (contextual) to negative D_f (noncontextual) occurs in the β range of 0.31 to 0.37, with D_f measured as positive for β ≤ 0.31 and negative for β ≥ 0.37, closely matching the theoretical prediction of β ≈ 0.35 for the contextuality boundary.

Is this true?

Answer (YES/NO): NO